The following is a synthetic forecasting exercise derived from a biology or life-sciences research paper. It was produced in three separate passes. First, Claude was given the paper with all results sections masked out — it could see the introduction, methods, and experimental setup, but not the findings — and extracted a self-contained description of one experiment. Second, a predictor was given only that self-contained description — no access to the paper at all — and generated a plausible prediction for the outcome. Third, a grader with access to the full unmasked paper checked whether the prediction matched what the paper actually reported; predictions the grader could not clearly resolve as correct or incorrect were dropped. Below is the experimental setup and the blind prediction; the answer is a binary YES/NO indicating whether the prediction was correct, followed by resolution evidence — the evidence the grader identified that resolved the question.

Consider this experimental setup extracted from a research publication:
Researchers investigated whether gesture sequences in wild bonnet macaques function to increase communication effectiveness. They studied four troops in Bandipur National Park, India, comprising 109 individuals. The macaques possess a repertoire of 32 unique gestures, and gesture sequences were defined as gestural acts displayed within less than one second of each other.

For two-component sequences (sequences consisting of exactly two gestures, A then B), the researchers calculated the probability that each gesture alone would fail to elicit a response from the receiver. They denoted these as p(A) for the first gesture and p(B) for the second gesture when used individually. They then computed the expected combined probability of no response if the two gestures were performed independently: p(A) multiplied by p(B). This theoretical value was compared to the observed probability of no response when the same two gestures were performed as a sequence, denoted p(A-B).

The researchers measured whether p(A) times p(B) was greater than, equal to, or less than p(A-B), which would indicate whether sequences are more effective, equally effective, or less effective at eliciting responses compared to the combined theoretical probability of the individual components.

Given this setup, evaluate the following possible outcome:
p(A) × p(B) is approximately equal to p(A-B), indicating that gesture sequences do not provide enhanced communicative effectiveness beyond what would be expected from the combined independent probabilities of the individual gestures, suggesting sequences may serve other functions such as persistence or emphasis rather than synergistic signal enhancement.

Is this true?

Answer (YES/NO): NO